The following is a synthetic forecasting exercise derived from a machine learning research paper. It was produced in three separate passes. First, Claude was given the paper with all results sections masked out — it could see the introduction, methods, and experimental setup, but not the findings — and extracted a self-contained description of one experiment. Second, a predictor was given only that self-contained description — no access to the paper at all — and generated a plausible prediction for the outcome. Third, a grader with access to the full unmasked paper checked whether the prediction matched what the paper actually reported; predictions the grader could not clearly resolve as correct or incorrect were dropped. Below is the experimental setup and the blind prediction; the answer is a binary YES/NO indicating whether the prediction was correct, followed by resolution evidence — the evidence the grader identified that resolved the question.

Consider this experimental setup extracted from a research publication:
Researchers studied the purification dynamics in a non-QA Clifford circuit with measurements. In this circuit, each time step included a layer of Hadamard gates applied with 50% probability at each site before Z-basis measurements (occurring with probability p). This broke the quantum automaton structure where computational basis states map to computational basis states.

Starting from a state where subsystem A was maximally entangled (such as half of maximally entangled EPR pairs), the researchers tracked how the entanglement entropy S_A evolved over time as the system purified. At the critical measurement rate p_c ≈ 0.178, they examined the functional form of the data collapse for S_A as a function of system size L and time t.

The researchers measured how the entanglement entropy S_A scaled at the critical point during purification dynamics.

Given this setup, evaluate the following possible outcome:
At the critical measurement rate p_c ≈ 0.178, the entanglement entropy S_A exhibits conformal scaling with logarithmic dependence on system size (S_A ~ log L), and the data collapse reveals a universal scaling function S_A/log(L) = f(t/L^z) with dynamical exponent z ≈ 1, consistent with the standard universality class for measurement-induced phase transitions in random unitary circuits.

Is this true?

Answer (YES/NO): NO